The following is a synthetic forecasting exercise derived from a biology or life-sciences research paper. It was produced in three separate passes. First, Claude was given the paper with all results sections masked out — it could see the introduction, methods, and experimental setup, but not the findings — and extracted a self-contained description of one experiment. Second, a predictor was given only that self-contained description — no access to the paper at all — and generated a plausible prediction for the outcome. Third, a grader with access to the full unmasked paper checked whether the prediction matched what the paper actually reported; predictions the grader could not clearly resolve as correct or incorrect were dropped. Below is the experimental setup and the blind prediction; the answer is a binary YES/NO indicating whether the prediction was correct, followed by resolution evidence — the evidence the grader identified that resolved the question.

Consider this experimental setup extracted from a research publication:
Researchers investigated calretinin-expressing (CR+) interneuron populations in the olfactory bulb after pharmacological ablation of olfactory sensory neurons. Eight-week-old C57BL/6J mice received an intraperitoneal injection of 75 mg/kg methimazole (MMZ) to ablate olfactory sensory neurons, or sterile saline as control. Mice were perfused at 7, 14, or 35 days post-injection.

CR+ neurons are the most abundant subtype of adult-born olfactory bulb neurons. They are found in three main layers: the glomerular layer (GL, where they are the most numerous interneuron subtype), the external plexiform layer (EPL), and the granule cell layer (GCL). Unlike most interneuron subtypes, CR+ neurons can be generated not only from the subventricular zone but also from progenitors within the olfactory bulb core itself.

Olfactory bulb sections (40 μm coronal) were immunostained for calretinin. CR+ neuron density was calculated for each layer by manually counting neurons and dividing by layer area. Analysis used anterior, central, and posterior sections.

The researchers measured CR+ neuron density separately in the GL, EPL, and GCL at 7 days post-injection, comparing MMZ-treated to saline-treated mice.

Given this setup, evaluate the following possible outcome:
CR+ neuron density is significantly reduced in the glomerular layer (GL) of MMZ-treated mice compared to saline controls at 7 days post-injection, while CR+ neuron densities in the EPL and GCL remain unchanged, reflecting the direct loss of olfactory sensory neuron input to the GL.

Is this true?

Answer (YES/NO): NO